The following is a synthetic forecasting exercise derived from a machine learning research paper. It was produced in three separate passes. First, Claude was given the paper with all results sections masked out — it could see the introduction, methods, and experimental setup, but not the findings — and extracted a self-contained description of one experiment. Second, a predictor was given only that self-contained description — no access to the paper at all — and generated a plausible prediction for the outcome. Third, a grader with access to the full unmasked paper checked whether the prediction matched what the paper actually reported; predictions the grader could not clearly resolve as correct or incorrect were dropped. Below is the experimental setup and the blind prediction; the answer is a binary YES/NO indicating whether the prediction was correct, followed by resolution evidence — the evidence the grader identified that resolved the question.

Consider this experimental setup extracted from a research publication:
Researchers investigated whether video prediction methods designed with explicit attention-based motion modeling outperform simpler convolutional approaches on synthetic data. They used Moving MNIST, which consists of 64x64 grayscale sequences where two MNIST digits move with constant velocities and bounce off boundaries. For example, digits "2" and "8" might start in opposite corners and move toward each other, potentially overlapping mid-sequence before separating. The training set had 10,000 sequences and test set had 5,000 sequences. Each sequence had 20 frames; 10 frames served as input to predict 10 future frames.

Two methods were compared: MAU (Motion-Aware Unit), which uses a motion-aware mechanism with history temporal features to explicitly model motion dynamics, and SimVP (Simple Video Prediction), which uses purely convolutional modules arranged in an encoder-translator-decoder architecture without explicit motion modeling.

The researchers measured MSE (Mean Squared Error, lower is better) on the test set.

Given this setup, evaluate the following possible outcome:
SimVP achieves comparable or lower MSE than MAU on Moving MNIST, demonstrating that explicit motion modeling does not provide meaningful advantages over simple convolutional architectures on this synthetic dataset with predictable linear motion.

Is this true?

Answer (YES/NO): YES